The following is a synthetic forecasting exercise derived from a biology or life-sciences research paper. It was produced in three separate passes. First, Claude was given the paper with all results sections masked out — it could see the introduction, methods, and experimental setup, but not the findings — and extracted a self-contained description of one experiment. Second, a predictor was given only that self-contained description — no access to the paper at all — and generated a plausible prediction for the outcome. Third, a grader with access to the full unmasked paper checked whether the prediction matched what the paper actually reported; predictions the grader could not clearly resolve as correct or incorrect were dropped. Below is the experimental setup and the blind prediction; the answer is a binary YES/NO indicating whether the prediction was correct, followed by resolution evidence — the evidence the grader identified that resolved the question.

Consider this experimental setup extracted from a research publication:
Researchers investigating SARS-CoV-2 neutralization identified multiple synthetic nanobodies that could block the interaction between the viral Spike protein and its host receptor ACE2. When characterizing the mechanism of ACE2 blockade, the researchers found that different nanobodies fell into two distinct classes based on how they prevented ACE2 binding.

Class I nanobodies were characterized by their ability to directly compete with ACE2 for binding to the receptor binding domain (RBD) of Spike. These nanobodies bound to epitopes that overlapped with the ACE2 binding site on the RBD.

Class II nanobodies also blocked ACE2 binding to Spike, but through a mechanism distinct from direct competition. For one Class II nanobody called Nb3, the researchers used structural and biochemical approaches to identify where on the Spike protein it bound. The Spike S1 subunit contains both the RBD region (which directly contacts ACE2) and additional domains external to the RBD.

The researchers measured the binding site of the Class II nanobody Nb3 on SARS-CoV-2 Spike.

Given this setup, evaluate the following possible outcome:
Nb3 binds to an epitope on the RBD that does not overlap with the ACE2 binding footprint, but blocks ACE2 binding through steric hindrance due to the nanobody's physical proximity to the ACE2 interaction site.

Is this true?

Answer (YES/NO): NO